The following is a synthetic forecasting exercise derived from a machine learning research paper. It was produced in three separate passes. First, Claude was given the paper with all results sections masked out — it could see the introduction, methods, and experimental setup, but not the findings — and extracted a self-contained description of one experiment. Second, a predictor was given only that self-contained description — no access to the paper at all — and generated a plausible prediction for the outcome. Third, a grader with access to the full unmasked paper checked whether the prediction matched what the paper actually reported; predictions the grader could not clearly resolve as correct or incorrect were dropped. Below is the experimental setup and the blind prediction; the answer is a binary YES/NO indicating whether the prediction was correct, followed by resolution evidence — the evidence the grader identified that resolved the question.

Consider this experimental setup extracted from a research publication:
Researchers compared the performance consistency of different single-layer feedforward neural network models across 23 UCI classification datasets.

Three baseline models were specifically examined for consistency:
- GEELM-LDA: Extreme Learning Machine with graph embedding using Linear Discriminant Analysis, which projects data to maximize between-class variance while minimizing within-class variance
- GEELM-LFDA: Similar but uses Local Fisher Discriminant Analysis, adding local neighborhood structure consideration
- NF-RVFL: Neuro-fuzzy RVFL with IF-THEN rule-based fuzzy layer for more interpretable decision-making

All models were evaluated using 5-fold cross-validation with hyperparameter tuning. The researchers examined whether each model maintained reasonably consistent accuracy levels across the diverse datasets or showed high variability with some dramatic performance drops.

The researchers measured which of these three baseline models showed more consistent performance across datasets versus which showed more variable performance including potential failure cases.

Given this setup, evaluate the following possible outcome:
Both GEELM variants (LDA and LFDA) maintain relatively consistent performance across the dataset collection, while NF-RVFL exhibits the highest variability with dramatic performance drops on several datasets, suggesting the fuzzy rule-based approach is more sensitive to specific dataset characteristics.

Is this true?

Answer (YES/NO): NO